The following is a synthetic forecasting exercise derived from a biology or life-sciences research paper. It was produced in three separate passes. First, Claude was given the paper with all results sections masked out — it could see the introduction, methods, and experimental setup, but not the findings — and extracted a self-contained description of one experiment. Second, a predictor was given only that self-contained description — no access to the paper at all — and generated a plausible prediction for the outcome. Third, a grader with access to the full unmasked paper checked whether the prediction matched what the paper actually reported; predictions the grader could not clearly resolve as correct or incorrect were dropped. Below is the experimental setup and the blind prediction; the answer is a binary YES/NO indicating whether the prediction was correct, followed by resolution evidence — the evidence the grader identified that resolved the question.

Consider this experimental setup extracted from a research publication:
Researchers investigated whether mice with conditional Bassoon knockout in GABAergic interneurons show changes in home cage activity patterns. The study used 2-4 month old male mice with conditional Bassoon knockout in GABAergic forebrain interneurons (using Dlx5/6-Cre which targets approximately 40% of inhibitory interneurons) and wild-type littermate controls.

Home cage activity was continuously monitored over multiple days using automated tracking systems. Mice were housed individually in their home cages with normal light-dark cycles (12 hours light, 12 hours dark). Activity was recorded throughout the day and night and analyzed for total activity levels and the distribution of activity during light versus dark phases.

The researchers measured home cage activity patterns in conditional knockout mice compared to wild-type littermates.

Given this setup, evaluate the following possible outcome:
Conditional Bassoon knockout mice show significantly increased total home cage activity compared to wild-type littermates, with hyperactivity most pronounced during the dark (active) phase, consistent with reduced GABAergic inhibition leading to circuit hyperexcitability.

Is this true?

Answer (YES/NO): NO